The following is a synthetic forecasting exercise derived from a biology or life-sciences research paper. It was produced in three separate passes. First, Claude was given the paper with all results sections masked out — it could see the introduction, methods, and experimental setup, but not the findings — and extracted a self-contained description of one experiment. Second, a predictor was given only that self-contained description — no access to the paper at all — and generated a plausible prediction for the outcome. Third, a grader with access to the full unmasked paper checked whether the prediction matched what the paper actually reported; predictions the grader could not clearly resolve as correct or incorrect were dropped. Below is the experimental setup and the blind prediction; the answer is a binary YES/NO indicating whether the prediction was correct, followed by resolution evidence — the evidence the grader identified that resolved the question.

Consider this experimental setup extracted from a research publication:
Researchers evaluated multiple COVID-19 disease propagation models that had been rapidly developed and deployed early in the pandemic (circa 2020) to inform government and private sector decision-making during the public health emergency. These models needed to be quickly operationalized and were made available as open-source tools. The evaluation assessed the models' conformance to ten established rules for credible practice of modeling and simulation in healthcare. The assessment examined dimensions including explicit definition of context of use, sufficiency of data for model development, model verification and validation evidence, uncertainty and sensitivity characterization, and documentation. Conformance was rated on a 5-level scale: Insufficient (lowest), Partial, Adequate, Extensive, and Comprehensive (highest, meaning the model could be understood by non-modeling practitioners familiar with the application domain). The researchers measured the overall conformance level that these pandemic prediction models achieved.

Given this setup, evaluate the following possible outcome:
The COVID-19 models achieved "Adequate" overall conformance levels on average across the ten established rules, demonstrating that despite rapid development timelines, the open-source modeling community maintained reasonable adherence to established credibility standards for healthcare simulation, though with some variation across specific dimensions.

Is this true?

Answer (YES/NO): YES